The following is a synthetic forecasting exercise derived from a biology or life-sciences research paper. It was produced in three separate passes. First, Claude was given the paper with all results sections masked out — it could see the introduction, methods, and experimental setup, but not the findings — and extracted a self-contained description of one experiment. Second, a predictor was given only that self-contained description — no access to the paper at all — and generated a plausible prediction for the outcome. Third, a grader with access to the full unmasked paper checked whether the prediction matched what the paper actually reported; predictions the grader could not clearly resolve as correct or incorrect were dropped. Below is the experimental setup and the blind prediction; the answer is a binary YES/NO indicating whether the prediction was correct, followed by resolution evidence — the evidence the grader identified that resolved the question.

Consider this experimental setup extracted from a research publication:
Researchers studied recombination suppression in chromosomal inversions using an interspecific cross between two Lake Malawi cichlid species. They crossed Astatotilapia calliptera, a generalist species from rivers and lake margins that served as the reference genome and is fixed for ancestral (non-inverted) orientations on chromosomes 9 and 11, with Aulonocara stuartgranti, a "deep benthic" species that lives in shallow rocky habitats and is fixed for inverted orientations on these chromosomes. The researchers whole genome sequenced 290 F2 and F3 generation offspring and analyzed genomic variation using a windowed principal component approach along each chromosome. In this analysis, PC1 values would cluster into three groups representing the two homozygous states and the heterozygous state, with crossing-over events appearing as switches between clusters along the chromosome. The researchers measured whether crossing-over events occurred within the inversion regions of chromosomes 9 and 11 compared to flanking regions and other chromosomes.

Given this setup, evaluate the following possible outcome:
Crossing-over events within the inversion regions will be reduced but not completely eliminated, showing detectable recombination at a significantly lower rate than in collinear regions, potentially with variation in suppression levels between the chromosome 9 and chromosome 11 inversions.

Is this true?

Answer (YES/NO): NO